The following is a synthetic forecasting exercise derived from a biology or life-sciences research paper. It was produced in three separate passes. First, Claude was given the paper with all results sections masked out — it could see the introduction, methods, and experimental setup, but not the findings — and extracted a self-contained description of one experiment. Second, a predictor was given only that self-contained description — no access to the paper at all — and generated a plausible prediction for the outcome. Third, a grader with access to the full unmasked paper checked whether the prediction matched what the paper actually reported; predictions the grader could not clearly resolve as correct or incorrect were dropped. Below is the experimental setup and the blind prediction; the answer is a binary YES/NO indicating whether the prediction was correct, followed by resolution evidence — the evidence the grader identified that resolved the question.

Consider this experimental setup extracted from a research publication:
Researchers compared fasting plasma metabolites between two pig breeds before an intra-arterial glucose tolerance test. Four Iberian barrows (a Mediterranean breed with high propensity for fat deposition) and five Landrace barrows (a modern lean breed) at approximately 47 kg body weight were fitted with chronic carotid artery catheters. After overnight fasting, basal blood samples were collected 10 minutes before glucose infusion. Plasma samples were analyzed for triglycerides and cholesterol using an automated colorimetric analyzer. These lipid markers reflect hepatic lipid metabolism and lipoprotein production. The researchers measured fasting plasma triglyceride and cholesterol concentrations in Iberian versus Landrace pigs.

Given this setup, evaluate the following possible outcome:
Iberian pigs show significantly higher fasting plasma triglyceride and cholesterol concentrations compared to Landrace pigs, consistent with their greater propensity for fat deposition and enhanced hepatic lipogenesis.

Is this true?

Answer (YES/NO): NO